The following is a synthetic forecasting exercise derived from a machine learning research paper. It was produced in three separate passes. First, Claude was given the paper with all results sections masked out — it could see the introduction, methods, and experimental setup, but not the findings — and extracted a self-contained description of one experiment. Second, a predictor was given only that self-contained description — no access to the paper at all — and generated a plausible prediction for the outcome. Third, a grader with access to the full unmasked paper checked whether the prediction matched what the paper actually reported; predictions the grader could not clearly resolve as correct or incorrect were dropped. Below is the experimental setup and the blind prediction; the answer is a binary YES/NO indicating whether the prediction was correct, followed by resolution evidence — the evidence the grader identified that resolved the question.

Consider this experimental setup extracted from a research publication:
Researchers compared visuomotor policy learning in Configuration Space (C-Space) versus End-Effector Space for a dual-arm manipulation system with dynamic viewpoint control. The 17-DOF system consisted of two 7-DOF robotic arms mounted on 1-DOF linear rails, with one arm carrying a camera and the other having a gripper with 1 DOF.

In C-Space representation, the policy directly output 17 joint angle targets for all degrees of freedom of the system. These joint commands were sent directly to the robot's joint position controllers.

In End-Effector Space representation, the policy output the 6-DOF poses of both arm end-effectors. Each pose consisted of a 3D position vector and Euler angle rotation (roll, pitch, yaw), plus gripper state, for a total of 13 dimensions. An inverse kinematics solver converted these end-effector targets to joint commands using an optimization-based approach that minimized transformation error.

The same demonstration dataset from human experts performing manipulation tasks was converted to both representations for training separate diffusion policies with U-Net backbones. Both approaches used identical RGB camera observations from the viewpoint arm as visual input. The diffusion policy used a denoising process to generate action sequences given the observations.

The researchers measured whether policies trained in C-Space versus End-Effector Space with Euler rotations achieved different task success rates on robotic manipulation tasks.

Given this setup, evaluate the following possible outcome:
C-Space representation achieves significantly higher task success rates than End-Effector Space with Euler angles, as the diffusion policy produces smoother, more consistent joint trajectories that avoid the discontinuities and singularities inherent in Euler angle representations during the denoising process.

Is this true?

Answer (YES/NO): NO